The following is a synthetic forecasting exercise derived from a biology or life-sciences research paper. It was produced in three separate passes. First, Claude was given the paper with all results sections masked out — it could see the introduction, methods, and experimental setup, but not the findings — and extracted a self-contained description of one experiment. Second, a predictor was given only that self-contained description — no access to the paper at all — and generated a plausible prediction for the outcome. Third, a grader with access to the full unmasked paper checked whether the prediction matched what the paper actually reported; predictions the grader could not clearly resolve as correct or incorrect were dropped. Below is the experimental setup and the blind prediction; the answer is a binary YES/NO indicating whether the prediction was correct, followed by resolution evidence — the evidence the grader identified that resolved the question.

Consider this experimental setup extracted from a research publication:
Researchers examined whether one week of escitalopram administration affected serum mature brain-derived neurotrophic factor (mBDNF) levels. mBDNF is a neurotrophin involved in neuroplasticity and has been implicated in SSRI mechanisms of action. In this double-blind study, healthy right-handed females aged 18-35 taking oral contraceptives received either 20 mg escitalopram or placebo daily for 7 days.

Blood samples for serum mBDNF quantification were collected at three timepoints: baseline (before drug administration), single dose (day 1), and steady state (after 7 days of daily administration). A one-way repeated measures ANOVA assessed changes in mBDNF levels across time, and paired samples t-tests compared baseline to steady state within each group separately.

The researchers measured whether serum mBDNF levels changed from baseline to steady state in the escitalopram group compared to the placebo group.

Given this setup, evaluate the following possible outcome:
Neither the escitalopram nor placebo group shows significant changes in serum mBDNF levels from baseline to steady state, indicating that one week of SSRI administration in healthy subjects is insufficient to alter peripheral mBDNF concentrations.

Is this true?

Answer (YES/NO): YES